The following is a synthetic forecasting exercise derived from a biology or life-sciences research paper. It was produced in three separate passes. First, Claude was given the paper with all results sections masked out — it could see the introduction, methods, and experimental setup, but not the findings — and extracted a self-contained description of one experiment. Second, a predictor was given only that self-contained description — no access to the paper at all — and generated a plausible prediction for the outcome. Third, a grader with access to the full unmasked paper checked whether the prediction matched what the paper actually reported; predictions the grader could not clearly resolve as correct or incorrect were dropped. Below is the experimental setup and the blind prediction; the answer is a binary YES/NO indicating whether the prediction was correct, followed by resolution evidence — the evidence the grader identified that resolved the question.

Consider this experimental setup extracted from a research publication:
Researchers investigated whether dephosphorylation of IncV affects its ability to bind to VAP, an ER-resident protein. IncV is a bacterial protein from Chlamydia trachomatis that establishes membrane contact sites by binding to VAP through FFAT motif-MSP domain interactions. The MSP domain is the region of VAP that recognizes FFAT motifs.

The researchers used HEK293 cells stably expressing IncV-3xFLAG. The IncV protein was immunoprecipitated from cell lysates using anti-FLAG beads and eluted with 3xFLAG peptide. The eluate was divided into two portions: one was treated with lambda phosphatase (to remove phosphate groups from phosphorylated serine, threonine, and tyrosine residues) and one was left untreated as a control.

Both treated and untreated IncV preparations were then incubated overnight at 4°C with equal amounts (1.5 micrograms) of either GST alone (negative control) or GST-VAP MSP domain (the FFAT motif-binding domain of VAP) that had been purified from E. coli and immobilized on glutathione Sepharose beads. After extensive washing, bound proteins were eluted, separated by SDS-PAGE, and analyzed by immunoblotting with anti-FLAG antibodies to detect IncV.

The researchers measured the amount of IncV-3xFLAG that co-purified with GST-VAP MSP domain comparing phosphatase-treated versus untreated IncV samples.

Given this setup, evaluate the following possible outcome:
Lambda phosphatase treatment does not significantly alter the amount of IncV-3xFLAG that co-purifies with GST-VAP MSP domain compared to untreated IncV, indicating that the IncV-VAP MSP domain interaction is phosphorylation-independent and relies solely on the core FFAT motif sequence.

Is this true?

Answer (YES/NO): NO